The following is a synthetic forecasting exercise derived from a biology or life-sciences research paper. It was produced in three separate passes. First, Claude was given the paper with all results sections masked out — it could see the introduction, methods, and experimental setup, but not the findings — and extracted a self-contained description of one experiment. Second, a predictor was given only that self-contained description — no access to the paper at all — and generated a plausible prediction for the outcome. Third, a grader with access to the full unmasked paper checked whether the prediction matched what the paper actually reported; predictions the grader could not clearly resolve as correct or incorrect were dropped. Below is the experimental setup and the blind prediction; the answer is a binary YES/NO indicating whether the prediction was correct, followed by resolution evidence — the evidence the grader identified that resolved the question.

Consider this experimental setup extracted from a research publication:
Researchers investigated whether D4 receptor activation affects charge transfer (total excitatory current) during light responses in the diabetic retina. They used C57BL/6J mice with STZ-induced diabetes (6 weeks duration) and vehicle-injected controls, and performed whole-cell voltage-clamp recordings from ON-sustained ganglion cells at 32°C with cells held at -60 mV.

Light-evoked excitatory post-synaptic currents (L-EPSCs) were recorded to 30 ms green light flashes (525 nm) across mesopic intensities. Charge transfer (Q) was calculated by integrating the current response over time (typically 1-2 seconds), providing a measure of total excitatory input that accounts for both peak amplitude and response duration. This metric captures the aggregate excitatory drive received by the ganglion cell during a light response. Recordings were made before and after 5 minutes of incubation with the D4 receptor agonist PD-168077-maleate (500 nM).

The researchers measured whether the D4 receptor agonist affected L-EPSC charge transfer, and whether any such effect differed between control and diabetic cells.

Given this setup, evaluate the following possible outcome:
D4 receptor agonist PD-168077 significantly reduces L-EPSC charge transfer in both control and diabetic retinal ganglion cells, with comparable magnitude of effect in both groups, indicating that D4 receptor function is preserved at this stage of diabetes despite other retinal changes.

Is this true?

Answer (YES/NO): NO